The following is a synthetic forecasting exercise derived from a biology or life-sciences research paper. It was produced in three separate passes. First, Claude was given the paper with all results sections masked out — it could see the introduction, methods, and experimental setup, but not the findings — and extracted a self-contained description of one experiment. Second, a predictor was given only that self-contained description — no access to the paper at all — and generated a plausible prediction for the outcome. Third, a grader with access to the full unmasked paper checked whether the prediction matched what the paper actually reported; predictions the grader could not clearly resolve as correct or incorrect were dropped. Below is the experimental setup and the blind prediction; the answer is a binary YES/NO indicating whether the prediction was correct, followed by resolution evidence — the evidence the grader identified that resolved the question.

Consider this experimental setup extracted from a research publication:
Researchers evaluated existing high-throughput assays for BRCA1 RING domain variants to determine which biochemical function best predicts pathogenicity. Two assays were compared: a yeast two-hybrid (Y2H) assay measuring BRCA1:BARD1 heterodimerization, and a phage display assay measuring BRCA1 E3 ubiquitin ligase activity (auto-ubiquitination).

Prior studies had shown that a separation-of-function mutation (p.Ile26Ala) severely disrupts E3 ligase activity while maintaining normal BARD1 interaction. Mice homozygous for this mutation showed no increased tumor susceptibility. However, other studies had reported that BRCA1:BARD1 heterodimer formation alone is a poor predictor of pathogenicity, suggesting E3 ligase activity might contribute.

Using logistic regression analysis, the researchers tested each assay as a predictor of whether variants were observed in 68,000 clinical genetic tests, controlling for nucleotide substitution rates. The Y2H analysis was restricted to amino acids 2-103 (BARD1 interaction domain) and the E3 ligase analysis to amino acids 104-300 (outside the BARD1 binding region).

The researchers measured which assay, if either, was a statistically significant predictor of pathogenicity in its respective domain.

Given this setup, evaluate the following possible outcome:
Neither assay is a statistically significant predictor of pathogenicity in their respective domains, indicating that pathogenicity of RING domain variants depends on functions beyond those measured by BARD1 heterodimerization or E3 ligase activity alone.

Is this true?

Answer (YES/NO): NO